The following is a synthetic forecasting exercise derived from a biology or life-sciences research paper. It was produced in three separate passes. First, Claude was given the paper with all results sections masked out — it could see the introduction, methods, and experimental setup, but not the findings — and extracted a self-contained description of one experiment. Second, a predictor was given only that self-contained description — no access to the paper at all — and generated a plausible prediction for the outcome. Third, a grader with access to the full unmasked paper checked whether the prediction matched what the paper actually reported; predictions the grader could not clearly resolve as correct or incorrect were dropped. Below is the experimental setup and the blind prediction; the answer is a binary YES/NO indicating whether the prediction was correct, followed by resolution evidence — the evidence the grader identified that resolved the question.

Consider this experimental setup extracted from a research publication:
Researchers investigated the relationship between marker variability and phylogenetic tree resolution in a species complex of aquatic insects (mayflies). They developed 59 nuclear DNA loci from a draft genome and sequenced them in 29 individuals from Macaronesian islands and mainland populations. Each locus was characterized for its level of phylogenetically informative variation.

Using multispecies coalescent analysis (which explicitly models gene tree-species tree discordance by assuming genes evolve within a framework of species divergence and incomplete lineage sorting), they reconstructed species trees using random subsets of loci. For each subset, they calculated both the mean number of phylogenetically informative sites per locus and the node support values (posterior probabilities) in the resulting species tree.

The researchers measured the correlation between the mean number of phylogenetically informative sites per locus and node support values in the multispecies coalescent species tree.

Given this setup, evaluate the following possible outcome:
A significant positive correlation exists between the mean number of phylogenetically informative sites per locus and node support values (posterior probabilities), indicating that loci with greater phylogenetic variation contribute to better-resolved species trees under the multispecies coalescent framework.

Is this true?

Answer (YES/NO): NO